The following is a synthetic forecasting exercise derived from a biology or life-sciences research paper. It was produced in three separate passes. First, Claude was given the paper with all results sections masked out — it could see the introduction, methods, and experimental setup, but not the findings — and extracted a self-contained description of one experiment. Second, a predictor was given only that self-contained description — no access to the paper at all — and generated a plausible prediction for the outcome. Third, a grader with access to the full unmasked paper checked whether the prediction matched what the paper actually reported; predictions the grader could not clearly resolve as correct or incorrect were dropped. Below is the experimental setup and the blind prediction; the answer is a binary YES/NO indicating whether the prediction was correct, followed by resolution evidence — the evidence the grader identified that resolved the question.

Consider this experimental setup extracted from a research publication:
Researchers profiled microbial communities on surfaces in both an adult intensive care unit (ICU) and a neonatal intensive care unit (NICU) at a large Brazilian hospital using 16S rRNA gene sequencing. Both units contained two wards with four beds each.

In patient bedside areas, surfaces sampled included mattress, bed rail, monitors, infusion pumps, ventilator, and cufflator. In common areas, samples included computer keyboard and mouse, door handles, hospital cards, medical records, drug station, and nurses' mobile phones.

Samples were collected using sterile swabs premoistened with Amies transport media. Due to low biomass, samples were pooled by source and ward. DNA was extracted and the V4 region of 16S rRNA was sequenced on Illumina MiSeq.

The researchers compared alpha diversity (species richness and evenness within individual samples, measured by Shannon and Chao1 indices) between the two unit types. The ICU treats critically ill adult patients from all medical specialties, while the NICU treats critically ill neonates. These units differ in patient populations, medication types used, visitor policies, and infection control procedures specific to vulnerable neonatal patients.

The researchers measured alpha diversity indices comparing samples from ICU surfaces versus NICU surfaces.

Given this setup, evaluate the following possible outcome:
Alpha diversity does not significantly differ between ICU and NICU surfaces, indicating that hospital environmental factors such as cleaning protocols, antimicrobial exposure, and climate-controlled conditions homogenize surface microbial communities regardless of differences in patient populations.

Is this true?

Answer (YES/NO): NO